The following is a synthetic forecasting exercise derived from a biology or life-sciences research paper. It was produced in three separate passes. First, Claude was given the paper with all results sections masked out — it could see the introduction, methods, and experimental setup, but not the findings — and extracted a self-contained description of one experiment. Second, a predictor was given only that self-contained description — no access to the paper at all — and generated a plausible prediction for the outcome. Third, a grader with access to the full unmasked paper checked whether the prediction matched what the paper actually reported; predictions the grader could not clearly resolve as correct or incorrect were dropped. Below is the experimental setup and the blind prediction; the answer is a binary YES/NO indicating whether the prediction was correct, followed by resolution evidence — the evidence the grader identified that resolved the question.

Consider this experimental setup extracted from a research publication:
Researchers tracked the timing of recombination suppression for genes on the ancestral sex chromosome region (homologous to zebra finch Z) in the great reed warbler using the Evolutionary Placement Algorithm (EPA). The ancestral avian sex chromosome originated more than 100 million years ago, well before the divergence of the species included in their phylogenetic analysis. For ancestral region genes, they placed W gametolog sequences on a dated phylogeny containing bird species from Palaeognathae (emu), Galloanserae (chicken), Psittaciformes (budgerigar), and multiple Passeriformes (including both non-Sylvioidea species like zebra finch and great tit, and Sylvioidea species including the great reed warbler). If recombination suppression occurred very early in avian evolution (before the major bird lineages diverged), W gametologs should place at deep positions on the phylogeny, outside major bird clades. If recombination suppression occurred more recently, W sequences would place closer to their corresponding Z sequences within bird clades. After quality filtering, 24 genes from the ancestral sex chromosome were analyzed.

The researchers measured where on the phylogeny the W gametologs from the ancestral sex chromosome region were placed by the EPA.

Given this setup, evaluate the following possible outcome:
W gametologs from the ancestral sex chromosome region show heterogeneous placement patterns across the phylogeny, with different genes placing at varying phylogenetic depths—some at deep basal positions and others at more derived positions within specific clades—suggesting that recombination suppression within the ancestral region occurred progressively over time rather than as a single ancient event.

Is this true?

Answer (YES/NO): YES